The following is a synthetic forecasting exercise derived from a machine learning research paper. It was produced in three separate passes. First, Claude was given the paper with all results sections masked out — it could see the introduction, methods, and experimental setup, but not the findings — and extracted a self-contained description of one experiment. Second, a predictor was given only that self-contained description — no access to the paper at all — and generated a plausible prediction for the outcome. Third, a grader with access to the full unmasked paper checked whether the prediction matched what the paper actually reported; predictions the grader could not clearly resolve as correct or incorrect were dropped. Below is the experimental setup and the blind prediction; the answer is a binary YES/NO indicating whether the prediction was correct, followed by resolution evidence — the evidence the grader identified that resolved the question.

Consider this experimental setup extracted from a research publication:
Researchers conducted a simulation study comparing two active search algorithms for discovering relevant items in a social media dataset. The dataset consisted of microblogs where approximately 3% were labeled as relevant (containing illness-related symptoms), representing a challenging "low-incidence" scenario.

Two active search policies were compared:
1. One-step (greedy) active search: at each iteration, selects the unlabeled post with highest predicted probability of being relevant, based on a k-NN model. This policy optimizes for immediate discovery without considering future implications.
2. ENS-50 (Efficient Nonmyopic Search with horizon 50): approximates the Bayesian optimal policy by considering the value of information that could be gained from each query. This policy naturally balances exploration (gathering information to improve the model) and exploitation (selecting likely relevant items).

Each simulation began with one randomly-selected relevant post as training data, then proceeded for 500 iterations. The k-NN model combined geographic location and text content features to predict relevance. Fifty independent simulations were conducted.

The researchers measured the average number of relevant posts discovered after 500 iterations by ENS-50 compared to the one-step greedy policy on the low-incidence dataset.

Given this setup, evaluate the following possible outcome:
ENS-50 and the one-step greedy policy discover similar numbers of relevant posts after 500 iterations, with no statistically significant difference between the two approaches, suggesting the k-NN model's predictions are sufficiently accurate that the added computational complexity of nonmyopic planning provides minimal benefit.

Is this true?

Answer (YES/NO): NO